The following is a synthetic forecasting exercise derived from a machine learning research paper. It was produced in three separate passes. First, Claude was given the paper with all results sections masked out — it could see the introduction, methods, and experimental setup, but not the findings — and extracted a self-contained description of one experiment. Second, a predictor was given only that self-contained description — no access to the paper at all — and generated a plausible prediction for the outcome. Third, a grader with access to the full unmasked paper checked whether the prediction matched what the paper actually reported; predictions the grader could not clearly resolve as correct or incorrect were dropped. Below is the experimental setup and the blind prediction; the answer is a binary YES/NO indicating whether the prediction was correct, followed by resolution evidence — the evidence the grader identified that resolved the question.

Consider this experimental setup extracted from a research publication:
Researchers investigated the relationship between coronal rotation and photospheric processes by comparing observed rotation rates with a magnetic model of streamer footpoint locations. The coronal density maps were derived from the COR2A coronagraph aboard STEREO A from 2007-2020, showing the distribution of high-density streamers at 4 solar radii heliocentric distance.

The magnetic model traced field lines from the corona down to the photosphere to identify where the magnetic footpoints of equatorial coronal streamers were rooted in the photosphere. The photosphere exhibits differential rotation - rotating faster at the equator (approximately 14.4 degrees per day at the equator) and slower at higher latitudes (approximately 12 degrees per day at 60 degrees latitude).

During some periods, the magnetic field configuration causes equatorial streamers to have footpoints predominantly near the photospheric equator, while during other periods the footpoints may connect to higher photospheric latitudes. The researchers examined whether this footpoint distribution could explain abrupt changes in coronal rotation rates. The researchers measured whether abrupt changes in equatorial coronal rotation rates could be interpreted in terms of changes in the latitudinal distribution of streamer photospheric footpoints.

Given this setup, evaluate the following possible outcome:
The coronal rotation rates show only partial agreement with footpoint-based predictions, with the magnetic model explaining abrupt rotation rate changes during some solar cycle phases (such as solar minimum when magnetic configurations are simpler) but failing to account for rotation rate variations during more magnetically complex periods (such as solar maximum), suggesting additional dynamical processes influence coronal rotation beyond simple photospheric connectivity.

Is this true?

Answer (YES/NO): NO